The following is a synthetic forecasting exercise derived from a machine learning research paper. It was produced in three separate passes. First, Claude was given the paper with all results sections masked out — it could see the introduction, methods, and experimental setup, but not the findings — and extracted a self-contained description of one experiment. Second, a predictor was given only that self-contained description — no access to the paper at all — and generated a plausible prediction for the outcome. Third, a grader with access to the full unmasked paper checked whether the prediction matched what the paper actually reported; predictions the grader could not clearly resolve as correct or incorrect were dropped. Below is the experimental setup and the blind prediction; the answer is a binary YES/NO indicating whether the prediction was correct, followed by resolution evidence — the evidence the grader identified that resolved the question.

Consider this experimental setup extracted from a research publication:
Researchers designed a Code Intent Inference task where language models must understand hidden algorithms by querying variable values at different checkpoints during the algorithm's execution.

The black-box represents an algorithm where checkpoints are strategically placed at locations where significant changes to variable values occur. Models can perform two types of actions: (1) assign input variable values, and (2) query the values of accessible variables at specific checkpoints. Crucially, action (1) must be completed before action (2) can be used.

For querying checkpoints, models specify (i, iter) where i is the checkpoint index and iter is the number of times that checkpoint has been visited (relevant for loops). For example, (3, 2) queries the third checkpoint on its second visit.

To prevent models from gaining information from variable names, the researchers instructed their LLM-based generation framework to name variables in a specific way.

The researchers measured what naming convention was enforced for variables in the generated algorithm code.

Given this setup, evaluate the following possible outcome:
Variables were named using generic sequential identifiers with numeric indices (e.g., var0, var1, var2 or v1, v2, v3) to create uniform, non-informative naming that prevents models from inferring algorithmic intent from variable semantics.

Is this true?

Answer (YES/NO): NO